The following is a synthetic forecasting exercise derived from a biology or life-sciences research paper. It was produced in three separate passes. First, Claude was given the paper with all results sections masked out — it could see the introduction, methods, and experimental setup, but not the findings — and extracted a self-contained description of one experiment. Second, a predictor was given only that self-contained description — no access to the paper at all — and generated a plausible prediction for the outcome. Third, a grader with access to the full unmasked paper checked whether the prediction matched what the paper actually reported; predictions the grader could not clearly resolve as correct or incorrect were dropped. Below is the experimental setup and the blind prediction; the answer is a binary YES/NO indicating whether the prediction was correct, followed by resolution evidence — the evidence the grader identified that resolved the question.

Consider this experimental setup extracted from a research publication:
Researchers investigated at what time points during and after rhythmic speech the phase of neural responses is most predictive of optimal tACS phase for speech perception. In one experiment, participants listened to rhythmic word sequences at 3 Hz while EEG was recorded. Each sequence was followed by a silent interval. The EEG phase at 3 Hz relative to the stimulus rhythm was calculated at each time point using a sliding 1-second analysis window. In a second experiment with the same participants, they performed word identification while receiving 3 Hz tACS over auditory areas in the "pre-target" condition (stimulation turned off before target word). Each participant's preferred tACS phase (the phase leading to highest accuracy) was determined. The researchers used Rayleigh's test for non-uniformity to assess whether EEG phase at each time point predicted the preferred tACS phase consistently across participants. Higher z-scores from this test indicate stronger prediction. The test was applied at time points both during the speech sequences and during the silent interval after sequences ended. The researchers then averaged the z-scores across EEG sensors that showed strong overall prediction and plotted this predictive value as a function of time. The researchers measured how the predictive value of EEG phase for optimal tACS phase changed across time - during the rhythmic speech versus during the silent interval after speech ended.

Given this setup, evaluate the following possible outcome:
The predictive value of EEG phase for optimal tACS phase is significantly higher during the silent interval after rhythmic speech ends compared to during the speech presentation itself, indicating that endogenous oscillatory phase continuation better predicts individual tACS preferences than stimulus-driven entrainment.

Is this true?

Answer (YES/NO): NO